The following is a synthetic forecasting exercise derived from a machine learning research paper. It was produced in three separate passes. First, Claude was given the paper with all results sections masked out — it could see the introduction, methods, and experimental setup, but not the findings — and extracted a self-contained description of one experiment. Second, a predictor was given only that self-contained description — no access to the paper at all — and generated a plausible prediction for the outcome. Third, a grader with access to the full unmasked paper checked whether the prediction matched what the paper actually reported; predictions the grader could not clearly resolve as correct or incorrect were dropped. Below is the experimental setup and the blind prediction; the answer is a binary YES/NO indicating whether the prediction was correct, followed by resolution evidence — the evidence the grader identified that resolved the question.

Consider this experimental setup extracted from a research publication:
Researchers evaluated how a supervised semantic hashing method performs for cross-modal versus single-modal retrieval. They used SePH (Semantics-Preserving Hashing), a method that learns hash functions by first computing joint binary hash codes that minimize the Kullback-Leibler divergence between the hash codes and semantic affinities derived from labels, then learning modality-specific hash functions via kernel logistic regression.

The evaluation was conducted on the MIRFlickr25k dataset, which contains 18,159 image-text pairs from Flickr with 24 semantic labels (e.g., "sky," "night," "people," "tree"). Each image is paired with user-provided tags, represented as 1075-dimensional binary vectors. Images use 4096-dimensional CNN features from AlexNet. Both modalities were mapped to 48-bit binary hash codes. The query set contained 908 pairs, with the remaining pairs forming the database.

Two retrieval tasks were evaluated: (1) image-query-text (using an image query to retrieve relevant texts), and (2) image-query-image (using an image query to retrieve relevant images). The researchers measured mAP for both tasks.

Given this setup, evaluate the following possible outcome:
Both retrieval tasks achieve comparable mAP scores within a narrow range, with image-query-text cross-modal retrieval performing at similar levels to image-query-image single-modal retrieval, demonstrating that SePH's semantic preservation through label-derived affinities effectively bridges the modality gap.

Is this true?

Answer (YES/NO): YES